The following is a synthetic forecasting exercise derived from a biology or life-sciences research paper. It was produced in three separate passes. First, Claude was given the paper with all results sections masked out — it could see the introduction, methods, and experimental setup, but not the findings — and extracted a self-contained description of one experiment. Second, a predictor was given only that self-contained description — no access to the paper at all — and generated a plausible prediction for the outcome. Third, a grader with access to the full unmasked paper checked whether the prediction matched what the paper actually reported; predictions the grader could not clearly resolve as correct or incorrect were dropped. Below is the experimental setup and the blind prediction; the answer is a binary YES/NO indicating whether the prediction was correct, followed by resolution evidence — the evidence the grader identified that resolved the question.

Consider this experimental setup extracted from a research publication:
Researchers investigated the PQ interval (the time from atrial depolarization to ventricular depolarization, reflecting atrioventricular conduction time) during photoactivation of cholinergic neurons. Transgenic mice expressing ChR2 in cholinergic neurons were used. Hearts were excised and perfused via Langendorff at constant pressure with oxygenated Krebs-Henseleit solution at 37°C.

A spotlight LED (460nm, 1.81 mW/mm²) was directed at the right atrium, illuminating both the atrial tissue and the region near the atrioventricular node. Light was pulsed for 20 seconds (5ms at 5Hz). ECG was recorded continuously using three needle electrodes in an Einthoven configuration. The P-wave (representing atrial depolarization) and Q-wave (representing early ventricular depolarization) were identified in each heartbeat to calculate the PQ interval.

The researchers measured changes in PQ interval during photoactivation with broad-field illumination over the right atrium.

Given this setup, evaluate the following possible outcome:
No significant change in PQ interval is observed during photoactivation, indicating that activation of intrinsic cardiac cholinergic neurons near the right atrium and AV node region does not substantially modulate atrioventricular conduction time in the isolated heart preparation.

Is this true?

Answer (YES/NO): NO